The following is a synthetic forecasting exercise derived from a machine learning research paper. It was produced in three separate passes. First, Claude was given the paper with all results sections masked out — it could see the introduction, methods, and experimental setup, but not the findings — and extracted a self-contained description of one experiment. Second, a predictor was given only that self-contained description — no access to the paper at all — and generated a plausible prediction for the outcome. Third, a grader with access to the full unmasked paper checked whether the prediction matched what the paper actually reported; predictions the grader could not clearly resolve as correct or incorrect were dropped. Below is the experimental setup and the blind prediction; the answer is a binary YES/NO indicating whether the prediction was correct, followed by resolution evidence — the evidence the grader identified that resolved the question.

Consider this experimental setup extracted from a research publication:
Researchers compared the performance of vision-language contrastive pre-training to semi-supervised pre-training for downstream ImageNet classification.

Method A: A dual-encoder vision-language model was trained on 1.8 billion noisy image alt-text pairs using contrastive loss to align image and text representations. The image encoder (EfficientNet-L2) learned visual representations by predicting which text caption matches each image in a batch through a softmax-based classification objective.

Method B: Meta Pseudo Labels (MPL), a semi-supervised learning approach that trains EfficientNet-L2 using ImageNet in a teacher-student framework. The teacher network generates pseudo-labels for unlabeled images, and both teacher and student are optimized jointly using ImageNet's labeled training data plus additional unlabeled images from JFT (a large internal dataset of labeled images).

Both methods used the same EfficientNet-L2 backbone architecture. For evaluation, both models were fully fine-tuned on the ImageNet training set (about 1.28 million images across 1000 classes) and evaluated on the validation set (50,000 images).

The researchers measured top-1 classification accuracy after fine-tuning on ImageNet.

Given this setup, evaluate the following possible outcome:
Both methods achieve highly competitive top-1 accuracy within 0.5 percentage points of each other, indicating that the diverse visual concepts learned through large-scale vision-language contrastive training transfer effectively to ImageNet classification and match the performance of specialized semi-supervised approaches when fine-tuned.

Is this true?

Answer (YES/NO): NO